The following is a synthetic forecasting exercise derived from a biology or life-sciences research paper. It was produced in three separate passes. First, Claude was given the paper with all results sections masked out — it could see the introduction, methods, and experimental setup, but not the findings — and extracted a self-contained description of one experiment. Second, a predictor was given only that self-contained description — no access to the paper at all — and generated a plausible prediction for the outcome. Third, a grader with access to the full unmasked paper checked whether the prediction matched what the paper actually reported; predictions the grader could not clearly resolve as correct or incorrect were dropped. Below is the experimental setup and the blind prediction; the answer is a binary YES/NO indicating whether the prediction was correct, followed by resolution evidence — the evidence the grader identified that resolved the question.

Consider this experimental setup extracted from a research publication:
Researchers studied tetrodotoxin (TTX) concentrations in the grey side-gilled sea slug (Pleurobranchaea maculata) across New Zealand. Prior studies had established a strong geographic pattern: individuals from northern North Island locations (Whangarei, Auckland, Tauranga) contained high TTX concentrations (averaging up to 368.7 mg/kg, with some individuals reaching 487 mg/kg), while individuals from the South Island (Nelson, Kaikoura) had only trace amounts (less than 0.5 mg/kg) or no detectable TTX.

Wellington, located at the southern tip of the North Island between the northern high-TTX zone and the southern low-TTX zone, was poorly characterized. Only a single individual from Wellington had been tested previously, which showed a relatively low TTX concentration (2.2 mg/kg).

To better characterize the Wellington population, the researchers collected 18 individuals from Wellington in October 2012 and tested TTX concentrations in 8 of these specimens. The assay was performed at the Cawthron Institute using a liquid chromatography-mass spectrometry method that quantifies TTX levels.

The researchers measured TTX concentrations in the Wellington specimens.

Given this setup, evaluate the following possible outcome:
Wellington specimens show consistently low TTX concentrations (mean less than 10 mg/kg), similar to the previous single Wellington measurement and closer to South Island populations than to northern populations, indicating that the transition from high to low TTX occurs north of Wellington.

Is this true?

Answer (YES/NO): YES